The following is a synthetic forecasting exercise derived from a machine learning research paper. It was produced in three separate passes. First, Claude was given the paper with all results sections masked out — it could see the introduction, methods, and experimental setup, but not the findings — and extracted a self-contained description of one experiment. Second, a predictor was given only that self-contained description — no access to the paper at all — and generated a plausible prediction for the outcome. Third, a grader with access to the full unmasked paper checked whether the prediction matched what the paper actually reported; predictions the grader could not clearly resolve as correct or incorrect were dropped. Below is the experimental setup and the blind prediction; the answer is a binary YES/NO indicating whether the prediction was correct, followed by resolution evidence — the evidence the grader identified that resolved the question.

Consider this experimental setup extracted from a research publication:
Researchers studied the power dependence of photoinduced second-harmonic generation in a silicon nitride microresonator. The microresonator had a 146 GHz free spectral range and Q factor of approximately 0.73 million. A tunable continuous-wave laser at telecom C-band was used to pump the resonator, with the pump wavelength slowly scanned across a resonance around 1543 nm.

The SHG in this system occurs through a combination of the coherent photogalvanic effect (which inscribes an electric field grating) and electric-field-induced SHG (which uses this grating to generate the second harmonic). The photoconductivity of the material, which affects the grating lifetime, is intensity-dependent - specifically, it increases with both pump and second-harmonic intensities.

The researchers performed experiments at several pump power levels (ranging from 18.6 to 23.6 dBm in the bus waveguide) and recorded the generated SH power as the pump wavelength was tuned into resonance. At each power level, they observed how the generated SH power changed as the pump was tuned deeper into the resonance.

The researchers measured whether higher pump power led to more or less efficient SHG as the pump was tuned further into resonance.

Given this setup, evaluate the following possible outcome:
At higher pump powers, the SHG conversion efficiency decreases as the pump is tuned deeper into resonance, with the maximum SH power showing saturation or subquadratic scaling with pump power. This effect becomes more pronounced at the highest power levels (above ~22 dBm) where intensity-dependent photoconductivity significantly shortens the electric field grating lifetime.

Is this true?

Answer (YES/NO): NO